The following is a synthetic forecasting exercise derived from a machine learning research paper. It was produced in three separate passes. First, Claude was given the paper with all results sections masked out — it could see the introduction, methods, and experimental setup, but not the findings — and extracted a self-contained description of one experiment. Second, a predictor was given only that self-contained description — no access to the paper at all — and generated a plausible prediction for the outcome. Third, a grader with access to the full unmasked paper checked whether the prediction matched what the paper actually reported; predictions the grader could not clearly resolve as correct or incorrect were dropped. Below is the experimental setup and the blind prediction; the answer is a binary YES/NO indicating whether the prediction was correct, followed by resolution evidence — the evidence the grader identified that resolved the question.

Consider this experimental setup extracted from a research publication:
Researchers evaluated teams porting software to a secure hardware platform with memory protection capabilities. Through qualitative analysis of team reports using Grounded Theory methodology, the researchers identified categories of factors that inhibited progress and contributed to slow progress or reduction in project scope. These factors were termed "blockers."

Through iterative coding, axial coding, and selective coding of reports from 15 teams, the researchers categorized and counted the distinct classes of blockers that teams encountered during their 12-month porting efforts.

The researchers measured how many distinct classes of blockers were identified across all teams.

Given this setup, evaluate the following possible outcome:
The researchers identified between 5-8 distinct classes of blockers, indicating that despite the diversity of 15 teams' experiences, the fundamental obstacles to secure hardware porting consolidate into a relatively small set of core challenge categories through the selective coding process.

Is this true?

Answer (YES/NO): YES